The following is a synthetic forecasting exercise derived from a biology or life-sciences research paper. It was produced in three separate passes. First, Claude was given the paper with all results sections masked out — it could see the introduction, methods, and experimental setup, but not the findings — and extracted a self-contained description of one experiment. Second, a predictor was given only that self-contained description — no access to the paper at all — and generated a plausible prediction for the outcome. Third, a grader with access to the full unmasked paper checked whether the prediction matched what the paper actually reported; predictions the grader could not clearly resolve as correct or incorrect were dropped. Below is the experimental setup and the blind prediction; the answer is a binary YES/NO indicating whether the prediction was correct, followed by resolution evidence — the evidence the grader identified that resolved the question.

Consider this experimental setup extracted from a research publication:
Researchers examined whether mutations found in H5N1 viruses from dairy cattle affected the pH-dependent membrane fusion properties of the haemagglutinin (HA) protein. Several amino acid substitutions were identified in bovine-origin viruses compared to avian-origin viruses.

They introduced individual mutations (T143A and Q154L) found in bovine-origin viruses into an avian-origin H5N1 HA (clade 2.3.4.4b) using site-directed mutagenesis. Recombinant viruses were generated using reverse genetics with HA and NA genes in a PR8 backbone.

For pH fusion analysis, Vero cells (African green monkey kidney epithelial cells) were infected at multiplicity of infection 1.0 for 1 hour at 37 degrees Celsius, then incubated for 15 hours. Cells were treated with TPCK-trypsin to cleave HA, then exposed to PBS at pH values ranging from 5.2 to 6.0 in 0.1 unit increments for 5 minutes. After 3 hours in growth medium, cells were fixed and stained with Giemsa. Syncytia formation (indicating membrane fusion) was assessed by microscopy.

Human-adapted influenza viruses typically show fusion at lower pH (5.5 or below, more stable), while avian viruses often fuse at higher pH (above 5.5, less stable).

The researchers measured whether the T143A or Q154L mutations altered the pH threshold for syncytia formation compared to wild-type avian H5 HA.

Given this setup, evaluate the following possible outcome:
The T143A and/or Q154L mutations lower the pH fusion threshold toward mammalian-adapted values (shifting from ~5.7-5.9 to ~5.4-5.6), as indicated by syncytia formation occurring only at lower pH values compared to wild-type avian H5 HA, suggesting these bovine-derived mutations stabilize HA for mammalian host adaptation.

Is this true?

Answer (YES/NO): NO